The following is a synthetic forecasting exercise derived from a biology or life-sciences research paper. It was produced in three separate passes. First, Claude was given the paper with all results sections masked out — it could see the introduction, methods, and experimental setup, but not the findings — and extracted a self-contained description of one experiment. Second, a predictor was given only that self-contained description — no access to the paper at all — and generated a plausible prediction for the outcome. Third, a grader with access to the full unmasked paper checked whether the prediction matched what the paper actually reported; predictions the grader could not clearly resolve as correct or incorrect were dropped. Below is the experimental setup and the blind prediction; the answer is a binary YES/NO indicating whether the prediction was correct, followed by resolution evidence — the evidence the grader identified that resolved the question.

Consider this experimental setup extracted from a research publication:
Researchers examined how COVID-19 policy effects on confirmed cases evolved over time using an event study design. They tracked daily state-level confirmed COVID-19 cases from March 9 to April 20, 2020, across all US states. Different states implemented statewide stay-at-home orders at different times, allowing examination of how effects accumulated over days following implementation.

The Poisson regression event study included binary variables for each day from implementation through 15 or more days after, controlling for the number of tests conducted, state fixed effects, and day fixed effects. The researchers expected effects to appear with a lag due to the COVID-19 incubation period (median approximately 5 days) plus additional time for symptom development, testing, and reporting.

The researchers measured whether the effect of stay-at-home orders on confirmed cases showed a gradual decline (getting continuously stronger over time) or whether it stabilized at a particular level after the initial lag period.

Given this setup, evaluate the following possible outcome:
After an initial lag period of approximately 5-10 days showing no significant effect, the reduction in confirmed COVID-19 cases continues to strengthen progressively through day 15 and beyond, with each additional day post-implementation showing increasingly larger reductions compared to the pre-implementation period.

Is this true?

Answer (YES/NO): YES